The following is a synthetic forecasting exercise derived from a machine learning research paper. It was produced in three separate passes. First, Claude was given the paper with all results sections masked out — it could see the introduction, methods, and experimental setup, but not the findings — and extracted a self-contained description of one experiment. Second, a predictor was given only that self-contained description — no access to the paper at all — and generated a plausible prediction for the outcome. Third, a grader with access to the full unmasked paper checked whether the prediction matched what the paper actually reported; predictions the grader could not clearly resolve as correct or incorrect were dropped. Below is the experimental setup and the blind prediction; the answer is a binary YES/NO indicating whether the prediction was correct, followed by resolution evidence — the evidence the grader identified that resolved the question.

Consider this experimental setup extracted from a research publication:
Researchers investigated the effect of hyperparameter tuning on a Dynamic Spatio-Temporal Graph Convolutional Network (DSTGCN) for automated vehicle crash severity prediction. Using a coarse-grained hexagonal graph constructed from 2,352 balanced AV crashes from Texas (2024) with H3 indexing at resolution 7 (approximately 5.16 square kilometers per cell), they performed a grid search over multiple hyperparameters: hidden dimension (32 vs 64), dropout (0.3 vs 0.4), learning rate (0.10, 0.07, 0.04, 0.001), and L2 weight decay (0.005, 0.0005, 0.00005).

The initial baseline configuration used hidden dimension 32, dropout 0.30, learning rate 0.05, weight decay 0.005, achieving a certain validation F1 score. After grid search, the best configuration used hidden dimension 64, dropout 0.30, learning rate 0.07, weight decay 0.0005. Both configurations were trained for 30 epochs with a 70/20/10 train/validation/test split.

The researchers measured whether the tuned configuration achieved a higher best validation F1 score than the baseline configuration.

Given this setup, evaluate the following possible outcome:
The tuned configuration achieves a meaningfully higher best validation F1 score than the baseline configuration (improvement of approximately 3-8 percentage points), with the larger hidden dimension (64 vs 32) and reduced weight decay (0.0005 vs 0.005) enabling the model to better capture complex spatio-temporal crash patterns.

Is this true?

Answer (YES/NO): NO